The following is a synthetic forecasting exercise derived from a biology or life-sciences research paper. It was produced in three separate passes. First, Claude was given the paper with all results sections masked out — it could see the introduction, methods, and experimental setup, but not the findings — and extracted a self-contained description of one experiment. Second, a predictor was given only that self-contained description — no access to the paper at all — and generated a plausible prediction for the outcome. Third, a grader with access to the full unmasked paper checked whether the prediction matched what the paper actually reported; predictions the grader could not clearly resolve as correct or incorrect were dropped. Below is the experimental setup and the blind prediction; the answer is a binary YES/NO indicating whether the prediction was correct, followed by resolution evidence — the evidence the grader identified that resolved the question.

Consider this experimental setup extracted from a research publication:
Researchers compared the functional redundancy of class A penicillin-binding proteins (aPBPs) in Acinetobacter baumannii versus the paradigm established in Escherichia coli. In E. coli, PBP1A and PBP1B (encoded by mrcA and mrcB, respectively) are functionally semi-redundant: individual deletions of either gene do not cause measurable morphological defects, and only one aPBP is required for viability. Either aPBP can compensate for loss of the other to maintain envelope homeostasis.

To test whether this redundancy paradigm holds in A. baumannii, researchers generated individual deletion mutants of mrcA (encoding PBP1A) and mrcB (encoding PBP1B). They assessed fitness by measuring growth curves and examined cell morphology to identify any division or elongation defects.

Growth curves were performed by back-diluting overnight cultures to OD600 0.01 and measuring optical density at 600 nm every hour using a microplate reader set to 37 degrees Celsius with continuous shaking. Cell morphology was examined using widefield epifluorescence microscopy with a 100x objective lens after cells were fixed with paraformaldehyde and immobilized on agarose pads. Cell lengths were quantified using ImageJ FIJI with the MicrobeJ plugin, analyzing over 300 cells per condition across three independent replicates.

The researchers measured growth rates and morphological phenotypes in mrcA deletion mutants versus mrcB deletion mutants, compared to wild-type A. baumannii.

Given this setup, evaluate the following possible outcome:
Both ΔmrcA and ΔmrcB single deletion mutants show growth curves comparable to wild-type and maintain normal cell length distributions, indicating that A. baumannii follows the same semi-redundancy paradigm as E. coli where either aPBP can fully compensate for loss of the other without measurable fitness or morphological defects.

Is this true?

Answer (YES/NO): NO